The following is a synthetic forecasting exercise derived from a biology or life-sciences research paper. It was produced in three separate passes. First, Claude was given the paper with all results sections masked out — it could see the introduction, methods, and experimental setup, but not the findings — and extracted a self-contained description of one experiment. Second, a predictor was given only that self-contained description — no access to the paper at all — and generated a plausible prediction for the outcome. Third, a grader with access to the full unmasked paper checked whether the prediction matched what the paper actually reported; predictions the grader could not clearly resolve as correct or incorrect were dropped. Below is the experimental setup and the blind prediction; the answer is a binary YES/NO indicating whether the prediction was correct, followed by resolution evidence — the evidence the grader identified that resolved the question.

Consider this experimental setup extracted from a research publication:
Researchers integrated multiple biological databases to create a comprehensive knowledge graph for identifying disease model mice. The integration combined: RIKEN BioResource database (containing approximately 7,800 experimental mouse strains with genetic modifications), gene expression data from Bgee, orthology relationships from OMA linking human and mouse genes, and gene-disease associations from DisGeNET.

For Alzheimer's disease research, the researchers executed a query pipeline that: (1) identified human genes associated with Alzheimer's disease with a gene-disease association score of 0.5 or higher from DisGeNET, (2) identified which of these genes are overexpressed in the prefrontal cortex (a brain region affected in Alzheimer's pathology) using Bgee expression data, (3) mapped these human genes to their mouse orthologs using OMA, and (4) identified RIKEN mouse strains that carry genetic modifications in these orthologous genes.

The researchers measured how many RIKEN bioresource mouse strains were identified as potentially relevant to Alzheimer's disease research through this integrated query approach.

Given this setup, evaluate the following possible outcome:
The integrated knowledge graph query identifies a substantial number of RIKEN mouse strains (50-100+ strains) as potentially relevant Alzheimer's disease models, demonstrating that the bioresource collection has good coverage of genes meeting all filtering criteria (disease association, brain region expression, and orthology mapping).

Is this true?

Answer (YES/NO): NO